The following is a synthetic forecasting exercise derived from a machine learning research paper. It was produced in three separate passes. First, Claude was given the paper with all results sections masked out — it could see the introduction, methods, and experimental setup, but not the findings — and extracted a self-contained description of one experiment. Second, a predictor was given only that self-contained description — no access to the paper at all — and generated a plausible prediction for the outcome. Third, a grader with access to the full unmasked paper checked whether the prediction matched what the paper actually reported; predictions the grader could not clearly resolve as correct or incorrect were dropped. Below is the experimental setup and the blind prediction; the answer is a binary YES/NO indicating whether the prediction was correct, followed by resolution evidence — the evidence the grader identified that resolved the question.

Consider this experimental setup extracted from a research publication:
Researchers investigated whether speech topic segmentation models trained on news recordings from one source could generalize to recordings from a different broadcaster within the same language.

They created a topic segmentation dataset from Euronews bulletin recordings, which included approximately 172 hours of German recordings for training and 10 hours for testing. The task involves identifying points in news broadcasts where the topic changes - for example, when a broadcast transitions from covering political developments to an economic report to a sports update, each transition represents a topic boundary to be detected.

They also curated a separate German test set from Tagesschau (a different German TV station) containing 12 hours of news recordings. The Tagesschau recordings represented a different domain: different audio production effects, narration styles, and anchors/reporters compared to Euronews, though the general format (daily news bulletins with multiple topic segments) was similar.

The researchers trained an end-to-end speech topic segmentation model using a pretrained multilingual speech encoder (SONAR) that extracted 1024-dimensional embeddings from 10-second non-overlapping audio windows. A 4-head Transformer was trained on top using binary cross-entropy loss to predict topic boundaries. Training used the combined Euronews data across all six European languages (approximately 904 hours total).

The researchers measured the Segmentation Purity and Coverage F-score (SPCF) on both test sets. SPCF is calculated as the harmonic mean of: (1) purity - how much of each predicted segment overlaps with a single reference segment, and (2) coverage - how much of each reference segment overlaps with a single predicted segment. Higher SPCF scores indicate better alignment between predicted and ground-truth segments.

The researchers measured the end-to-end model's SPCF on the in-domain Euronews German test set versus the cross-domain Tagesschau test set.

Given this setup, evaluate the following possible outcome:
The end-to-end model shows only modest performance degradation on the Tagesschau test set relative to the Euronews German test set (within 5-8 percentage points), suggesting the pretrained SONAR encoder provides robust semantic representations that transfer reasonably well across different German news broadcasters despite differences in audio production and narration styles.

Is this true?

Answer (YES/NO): NO